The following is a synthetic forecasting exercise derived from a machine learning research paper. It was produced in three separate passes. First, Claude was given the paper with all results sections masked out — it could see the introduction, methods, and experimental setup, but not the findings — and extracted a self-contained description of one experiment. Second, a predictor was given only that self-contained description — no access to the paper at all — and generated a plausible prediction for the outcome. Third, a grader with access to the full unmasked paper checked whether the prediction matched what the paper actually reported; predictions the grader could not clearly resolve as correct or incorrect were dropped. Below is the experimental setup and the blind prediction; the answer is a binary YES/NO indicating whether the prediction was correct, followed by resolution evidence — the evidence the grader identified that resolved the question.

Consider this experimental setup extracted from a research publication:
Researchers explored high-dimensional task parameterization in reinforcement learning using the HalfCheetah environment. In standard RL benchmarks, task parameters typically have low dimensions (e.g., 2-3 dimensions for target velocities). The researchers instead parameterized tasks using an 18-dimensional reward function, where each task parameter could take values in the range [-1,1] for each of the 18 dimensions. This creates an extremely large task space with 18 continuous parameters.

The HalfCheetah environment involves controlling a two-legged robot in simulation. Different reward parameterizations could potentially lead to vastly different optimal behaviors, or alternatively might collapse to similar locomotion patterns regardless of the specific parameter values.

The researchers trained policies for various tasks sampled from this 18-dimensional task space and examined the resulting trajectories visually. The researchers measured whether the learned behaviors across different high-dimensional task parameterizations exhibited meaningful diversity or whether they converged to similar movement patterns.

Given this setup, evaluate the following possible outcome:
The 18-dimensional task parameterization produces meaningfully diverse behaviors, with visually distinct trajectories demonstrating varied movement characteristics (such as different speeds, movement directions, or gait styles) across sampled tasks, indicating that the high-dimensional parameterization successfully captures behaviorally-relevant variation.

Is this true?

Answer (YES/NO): YES